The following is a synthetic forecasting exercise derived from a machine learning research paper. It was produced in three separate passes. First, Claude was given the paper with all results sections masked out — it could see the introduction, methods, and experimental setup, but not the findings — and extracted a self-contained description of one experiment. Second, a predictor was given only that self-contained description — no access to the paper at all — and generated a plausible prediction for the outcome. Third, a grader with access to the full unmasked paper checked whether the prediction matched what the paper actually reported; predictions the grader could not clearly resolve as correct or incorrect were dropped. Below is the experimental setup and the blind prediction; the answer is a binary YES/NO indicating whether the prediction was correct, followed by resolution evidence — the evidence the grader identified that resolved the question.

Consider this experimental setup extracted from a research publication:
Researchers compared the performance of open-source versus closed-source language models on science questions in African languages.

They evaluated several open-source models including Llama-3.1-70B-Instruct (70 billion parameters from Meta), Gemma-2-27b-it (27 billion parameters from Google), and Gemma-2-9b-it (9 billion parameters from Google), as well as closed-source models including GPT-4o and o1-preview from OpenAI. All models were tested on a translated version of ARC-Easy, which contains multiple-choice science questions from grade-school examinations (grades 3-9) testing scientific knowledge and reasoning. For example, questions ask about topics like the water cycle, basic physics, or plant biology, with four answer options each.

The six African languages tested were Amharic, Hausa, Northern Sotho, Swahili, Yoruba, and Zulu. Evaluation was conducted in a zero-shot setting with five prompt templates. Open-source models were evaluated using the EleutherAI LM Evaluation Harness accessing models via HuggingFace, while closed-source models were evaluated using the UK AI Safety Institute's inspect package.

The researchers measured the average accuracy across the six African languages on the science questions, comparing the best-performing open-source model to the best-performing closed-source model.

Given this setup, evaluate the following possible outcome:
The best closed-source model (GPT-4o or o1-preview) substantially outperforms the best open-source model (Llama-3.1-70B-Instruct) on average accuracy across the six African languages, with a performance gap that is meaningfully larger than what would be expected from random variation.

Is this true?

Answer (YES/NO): YES